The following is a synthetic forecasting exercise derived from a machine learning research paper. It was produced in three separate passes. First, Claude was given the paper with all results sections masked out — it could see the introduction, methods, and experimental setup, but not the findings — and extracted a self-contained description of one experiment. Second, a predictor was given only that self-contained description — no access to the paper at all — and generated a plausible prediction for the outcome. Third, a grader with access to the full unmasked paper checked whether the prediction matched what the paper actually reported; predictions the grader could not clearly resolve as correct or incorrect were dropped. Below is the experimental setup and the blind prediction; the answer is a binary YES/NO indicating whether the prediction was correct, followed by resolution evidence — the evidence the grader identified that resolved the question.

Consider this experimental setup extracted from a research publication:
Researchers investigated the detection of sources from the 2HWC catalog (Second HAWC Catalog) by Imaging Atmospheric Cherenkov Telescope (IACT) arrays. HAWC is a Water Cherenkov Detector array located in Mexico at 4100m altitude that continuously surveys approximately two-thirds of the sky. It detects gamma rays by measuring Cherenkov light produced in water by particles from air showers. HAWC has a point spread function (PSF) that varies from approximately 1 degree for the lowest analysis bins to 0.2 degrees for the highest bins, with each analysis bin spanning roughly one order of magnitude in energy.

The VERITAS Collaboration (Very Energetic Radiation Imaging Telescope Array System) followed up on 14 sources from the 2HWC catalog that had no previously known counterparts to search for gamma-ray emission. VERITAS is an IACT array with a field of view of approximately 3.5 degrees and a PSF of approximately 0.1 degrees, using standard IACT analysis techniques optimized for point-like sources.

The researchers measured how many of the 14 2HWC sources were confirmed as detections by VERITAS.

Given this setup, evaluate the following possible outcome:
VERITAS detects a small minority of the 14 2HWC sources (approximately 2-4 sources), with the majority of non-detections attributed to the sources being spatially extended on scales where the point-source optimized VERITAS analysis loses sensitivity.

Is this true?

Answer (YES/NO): NO